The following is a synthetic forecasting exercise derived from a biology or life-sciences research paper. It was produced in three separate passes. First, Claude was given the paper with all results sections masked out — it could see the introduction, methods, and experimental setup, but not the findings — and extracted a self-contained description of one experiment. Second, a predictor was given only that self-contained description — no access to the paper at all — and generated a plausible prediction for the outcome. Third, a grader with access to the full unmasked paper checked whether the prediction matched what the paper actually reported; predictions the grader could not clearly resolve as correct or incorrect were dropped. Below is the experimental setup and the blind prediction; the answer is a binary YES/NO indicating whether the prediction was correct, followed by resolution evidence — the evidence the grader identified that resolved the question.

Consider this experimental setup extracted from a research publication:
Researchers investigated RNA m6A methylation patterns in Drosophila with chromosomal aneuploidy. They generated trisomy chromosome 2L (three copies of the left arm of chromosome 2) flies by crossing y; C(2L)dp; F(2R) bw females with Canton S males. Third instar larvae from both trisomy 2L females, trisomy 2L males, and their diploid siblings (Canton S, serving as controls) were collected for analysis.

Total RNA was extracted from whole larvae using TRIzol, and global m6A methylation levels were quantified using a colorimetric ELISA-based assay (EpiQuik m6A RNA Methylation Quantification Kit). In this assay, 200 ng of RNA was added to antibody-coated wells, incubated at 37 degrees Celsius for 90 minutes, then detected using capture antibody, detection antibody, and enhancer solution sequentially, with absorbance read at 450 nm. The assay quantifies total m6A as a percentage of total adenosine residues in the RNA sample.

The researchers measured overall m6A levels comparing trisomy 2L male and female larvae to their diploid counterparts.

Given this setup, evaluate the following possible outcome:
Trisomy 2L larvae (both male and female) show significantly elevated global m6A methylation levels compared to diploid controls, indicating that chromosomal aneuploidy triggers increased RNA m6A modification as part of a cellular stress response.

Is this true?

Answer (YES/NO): NO